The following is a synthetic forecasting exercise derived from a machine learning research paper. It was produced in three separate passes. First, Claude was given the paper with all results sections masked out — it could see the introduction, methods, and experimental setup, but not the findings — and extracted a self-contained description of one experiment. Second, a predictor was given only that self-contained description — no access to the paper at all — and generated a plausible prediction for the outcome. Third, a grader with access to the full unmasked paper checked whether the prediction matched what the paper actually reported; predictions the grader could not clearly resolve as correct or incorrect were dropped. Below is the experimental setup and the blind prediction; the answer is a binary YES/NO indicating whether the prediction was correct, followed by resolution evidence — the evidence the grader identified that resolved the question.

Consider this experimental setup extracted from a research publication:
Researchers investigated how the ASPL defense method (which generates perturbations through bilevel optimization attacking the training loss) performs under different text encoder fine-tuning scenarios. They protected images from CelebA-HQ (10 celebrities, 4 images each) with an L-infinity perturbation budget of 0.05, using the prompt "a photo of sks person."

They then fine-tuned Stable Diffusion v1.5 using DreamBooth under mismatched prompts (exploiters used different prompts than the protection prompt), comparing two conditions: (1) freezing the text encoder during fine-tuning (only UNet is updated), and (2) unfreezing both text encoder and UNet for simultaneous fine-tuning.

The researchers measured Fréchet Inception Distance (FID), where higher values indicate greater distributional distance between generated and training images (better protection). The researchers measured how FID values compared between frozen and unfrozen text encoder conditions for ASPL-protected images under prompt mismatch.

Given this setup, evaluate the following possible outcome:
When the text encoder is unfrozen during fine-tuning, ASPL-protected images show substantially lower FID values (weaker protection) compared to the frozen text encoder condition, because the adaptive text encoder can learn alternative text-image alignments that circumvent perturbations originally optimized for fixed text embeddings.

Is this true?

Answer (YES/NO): NO